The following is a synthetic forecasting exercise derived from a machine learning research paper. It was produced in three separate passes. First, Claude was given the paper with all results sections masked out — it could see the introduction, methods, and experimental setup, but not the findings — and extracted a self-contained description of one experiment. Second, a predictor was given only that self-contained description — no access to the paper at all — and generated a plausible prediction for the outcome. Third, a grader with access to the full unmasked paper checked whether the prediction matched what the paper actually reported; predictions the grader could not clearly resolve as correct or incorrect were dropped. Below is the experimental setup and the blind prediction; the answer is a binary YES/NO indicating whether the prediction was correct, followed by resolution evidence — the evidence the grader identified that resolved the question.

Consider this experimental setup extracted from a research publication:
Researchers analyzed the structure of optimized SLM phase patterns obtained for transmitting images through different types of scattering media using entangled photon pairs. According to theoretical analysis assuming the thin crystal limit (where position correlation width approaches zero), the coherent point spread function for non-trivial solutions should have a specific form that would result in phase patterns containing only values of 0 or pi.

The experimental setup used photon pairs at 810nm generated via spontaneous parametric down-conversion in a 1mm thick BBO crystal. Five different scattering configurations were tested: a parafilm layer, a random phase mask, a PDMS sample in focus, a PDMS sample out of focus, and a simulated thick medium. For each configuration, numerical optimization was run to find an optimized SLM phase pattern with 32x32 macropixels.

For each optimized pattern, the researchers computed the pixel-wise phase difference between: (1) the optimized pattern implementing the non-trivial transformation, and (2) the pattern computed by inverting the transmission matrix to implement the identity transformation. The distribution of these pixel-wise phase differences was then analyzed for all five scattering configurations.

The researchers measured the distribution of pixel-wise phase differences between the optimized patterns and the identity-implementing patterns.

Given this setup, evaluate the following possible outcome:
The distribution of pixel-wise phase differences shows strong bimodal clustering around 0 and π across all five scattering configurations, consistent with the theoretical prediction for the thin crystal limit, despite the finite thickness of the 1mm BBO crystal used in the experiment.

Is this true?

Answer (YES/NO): NO